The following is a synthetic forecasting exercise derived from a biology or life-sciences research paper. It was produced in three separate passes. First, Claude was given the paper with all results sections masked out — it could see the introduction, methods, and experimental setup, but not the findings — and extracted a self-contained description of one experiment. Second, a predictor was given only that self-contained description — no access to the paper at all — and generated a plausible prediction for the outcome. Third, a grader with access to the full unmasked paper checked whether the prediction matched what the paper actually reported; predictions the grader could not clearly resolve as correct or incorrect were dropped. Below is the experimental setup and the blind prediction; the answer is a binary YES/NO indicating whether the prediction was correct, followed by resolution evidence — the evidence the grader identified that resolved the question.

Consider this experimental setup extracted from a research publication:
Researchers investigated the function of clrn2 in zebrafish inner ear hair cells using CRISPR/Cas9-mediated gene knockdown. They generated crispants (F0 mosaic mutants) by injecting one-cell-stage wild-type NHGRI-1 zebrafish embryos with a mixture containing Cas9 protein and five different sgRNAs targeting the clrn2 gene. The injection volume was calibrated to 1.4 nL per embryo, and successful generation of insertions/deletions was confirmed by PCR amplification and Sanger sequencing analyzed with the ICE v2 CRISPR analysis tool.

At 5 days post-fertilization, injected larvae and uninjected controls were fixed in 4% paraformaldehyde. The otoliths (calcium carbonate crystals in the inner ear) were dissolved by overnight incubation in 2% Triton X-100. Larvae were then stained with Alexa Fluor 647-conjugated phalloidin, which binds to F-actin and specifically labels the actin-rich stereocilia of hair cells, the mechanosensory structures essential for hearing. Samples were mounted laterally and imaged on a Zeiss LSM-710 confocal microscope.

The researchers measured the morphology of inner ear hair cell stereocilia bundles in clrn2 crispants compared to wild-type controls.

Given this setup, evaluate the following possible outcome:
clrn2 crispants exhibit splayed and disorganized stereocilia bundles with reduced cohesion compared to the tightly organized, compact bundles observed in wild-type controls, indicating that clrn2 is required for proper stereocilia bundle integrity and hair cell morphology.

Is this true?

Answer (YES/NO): YES